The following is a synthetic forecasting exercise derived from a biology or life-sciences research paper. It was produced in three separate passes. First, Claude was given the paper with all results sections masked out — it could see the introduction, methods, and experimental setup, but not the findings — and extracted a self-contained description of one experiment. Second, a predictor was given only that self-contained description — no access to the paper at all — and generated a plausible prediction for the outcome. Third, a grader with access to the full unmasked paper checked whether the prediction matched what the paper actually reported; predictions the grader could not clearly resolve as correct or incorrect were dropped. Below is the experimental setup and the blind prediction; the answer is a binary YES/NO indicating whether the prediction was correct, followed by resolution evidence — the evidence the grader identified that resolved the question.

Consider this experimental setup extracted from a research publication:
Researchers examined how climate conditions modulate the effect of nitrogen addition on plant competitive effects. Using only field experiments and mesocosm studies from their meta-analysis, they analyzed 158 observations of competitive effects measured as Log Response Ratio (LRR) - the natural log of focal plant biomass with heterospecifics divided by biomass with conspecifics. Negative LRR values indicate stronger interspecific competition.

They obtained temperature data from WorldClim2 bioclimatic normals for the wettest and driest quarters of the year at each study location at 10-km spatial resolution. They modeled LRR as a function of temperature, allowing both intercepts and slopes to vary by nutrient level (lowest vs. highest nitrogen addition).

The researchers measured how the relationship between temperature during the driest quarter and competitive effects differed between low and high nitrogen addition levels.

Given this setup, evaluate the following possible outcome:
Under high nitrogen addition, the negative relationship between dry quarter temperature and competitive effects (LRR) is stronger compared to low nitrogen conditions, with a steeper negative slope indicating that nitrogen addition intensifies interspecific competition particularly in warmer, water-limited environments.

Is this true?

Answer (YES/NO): NO